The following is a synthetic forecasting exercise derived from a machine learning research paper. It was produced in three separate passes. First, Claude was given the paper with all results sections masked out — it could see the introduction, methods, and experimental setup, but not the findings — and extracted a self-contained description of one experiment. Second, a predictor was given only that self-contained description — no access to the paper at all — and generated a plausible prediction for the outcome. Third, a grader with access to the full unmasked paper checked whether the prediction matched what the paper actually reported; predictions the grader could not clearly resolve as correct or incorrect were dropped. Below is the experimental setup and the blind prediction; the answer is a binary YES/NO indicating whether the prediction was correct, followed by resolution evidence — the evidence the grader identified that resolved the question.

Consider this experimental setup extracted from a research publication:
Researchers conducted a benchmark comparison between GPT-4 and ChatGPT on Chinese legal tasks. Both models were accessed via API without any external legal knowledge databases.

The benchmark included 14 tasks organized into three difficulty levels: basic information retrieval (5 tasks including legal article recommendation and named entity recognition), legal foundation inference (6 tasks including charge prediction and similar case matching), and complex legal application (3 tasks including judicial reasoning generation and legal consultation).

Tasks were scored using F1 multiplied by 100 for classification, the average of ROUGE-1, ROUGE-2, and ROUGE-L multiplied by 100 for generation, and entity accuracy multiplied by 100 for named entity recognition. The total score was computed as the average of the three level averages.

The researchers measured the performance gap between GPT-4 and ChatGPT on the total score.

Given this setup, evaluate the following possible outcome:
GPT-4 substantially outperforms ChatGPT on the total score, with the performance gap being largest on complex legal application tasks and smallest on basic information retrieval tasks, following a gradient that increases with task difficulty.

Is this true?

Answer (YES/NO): NO